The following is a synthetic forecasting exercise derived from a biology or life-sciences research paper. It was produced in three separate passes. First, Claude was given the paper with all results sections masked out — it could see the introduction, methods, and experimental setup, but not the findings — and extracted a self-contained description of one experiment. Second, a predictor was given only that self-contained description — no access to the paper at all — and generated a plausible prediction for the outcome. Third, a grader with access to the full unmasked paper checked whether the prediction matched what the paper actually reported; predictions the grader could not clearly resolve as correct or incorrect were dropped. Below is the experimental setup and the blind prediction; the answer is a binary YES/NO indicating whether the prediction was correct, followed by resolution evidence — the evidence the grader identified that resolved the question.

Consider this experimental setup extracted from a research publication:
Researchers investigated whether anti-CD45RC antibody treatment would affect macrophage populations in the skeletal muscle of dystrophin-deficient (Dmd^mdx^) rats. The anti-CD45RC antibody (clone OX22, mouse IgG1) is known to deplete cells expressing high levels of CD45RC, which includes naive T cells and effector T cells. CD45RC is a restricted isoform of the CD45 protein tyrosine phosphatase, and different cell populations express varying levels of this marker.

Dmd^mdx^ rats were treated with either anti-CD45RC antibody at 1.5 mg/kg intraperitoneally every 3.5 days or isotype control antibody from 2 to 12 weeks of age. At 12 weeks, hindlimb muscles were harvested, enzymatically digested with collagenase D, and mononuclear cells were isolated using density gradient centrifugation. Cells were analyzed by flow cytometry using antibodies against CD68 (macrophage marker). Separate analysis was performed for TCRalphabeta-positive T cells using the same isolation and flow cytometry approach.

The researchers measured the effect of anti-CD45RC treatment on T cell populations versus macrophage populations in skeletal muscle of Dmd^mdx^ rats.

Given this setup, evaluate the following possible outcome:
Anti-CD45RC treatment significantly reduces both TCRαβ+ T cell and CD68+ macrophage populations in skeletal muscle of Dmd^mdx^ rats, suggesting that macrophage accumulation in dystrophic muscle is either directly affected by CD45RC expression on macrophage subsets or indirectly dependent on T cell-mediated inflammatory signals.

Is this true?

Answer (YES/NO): NO